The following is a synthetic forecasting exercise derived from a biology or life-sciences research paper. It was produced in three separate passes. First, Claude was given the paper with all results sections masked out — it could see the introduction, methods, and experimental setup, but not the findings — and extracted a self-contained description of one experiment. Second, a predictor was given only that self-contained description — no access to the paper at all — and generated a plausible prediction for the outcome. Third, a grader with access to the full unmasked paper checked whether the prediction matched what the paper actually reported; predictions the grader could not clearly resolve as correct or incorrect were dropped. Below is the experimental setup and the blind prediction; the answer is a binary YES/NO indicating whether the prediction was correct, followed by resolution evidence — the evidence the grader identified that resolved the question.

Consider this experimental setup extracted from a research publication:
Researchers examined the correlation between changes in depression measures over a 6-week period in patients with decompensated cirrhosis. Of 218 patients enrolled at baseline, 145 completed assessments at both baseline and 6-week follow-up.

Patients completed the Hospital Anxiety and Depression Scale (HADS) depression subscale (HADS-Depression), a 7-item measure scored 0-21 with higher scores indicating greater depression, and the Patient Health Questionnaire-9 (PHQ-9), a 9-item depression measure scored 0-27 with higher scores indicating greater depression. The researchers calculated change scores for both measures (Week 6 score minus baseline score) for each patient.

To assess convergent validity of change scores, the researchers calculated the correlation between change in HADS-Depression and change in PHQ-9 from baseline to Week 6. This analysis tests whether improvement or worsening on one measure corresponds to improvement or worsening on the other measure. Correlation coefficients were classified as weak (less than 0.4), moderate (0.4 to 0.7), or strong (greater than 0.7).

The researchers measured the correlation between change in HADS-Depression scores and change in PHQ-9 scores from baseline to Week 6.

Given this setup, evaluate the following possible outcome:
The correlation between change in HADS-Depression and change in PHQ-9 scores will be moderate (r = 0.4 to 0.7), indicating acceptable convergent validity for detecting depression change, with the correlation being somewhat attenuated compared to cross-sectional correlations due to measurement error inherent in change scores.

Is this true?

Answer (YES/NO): YES